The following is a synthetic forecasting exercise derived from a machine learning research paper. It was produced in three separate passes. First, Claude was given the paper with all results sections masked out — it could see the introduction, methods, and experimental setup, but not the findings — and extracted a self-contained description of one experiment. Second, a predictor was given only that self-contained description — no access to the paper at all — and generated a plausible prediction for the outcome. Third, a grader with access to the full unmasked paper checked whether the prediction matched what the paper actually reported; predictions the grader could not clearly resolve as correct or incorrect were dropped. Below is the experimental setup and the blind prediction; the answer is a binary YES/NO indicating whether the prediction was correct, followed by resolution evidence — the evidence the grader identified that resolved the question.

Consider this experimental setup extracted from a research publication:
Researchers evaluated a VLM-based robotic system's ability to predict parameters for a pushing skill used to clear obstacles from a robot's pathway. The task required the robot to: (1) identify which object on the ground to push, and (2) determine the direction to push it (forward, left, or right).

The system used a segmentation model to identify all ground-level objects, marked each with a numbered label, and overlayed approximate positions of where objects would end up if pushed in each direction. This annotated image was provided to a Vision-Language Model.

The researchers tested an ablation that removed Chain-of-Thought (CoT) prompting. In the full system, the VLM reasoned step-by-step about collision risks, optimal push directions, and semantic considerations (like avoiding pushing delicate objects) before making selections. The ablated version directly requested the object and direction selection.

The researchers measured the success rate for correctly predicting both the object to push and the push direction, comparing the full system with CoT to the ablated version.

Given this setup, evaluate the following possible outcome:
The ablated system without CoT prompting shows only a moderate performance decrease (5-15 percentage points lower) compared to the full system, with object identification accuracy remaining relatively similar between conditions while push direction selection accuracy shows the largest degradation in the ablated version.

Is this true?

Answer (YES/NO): NO